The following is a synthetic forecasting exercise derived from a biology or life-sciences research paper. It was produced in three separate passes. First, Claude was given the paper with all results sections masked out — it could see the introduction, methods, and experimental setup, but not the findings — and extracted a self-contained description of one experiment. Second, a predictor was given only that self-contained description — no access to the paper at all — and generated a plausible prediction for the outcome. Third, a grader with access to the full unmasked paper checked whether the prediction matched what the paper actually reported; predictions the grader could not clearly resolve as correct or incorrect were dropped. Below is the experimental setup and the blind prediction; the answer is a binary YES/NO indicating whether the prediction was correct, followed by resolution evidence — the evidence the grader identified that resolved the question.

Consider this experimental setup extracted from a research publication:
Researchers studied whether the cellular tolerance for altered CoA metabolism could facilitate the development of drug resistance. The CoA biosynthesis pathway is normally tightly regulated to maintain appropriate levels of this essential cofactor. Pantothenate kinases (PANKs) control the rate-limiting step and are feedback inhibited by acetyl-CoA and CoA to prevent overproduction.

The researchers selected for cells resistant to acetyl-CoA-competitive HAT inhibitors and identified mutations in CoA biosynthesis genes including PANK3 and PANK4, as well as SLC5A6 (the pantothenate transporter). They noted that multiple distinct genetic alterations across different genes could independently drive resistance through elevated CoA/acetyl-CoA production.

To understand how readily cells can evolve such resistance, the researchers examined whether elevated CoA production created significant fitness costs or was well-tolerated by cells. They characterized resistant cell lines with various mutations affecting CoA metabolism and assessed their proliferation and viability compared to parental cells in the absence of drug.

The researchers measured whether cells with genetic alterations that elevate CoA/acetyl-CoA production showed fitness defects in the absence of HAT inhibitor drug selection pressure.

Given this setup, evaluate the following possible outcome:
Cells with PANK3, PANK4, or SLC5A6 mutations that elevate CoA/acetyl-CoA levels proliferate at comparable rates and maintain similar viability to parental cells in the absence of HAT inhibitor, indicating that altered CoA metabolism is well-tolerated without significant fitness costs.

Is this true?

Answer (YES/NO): YES